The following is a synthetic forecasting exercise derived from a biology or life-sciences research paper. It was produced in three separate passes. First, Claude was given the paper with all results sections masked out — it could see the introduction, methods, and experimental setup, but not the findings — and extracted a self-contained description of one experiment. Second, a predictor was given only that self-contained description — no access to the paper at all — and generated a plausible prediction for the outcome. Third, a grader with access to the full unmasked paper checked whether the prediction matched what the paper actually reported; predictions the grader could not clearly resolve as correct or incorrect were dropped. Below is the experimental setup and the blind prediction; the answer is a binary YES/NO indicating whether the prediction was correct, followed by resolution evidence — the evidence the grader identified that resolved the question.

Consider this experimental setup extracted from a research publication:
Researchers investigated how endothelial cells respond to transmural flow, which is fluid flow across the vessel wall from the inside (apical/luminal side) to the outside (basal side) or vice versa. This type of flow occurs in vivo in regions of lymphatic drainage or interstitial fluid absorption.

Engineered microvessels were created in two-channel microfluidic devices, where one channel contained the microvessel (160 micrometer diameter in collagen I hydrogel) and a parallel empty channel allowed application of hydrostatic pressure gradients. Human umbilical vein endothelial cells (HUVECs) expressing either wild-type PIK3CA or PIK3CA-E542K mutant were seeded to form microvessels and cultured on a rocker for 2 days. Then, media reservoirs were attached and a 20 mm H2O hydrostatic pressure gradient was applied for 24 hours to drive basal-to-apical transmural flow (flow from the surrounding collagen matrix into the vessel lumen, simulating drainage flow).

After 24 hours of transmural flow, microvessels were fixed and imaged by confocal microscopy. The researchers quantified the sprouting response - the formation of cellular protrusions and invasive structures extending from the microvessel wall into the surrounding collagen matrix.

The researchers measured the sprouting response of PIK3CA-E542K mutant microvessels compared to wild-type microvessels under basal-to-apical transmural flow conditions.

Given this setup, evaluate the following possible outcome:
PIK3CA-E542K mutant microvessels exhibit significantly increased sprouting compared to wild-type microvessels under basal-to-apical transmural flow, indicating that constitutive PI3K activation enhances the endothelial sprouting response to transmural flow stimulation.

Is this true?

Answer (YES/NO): YES